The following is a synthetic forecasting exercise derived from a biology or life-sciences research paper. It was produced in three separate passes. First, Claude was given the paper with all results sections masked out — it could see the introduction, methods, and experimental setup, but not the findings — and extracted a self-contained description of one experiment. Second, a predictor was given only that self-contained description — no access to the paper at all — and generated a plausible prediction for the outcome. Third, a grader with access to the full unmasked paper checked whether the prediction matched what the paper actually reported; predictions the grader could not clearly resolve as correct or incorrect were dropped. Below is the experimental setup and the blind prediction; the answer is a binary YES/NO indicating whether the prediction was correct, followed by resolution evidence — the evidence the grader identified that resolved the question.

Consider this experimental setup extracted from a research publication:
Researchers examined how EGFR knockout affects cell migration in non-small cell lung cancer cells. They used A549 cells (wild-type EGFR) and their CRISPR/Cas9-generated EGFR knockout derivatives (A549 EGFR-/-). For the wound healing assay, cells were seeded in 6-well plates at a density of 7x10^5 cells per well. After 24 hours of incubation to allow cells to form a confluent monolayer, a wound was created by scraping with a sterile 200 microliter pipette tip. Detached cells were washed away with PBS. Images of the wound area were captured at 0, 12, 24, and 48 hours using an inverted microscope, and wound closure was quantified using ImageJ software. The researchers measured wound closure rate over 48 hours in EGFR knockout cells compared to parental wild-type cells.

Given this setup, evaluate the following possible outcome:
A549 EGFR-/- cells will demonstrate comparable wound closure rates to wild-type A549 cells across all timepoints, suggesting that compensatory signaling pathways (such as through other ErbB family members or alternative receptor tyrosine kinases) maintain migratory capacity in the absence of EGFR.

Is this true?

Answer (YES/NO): NO